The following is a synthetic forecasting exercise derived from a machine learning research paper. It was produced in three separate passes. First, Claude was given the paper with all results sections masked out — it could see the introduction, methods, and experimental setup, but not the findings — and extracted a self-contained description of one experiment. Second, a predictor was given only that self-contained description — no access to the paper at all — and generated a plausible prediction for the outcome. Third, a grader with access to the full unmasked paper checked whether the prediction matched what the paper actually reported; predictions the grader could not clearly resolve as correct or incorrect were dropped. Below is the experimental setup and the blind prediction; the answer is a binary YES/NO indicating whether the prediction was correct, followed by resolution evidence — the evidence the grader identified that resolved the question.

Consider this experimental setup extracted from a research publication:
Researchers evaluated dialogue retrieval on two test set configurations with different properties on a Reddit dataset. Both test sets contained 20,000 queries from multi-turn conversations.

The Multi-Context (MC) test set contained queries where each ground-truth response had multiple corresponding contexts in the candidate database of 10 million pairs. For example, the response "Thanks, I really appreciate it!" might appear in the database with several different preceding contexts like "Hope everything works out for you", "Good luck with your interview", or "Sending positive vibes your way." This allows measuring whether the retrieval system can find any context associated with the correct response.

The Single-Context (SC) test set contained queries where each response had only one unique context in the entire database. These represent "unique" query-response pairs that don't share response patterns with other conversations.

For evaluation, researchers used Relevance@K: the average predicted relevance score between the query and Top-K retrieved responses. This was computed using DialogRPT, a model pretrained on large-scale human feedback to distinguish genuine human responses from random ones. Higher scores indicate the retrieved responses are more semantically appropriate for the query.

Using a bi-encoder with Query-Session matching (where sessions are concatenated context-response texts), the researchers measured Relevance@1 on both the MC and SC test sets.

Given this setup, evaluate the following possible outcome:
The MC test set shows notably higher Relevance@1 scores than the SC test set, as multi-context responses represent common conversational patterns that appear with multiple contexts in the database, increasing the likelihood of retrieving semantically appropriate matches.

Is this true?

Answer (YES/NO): NO